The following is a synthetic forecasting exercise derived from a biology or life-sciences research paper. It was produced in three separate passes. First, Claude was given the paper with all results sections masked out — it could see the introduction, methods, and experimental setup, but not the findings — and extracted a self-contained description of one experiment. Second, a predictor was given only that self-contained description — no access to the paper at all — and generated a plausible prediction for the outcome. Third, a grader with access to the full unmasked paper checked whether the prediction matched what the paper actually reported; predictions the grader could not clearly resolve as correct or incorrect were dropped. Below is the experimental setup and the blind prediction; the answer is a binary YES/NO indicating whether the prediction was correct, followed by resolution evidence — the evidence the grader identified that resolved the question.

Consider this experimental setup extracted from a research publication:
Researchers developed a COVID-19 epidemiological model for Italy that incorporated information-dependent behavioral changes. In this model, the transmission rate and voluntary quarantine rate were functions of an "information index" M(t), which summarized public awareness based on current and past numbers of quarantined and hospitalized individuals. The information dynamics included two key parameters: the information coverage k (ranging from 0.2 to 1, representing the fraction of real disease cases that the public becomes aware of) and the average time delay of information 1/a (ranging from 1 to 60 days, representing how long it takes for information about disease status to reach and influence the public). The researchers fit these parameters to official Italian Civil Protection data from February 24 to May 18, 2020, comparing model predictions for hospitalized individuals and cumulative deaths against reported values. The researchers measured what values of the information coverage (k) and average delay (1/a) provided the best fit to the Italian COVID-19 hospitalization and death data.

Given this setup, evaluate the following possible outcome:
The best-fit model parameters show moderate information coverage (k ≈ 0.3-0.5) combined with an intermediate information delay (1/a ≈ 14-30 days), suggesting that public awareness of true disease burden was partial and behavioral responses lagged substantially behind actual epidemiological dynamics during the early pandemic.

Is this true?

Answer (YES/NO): NO